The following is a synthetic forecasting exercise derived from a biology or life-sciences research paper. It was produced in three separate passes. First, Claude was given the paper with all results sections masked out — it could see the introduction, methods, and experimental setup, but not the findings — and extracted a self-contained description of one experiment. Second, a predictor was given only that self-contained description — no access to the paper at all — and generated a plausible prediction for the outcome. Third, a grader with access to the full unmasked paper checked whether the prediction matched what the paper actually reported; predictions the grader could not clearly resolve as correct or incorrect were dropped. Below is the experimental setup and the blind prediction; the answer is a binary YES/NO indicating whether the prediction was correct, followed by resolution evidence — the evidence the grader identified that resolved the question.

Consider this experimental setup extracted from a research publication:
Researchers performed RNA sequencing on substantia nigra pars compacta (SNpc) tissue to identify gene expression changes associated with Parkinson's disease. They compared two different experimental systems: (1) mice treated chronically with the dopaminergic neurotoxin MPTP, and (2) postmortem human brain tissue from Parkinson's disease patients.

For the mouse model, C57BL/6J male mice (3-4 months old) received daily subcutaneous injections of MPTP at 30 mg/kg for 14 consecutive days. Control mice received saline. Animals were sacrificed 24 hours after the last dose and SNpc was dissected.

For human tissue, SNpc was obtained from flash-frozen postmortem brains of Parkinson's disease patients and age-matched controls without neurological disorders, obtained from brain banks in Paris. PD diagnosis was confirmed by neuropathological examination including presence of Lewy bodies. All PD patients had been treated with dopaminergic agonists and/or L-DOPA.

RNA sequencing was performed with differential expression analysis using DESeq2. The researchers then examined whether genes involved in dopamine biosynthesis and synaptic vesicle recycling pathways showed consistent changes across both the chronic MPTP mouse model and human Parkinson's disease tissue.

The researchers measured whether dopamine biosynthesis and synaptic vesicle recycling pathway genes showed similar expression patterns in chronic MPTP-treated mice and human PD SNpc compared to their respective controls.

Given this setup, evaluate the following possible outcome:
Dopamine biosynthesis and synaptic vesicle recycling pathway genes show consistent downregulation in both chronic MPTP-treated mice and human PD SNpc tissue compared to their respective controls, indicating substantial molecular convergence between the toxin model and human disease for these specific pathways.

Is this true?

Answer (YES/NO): YES